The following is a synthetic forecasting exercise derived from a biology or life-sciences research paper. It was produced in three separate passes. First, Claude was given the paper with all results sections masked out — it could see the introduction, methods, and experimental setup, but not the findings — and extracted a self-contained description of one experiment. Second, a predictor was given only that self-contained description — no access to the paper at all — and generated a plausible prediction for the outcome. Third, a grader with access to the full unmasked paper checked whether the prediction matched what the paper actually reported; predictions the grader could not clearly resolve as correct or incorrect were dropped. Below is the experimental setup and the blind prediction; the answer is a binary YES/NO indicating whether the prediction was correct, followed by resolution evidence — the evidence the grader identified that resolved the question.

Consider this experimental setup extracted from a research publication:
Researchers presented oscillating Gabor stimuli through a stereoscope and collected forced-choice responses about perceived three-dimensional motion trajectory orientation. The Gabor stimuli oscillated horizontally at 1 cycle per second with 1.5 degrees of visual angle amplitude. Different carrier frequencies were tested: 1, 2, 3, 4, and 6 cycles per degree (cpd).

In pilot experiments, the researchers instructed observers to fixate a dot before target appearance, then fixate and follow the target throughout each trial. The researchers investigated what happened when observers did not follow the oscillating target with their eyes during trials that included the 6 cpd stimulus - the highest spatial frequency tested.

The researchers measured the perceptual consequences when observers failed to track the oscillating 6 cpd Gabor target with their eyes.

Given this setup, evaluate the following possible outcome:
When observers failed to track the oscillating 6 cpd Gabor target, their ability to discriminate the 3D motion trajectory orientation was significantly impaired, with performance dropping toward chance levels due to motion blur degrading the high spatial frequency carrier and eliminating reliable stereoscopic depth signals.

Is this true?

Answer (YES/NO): NO